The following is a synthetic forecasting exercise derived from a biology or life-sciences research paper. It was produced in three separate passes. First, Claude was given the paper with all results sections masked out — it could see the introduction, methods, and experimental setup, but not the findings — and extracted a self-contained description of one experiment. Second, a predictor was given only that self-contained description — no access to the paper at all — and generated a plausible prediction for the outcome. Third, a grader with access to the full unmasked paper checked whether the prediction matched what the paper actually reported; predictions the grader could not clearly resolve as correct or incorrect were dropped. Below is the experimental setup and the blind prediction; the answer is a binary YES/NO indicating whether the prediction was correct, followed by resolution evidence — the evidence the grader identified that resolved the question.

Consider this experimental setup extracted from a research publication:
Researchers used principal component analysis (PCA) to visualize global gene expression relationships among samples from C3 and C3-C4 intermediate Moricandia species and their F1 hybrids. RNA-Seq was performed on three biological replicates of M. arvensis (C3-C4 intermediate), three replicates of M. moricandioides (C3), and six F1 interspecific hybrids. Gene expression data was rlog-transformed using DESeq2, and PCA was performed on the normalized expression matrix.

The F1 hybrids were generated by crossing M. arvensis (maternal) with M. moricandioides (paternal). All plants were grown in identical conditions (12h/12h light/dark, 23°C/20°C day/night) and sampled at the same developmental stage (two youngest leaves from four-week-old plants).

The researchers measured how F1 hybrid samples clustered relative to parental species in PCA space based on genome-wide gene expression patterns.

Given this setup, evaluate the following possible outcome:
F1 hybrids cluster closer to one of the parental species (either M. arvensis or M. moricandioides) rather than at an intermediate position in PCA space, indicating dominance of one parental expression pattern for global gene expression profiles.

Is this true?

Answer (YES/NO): YES